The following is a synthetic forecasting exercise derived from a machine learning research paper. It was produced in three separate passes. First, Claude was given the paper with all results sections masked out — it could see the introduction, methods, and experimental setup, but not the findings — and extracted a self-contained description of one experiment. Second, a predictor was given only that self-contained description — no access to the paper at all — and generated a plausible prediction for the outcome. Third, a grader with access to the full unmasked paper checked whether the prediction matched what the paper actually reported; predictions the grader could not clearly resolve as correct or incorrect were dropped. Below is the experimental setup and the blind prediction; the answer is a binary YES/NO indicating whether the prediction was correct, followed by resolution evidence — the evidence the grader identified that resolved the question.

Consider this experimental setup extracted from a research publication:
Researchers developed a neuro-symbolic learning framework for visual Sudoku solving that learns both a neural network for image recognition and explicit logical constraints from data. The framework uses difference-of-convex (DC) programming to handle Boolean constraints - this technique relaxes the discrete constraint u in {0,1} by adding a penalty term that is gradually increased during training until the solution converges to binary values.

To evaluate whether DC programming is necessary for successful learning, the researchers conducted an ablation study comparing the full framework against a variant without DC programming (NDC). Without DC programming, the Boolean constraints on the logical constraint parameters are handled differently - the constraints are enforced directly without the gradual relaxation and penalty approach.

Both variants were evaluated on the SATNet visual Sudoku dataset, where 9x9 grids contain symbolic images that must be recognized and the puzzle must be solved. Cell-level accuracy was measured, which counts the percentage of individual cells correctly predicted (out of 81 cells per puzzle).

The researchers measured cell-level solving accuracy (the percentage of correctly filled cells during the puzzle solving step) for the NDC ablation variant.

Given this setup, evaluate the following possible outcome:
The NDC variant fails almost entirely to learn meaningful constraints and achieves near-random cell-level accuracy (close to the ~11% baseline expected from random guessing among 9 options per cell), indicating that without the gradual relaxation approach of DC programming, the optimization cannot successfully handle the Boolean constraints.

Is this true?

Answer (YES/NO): YES